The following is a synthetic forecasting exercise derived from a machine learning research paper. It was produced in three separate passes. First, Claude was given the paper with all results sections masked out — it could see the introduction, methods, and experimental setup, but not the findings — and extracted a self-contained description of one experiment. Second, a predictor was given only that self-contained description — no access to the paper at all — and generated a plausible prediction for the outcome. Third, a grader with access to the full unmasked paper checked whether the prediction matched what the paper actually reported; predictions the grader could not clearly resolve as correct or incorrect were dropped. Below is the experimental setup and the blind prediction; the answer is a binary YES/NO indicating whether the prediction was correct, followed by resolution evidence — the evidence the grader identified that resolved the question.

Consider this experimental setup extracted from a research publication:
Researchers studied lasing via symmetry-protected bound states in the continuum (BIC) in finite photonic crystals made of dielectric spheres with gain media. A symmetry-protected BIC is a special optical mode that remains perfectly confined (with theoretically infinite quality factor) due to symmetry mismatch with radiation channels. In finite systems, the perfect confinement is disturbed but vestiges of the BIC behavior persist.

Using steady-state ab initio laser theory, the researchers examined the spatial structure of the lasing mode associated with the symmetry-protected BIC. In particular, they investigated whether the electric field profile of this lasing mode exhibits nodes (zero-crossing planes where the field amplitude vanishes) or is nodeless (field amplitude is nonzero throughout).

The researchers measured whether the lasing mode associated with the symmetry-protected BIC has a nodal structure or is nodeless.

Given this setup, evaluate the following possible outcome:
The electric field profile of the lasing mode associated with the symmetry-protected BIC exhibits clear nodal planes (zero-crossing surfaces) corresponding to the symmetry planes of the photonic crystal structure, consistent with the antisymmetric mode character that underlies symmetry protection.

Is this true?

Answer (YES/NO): YES